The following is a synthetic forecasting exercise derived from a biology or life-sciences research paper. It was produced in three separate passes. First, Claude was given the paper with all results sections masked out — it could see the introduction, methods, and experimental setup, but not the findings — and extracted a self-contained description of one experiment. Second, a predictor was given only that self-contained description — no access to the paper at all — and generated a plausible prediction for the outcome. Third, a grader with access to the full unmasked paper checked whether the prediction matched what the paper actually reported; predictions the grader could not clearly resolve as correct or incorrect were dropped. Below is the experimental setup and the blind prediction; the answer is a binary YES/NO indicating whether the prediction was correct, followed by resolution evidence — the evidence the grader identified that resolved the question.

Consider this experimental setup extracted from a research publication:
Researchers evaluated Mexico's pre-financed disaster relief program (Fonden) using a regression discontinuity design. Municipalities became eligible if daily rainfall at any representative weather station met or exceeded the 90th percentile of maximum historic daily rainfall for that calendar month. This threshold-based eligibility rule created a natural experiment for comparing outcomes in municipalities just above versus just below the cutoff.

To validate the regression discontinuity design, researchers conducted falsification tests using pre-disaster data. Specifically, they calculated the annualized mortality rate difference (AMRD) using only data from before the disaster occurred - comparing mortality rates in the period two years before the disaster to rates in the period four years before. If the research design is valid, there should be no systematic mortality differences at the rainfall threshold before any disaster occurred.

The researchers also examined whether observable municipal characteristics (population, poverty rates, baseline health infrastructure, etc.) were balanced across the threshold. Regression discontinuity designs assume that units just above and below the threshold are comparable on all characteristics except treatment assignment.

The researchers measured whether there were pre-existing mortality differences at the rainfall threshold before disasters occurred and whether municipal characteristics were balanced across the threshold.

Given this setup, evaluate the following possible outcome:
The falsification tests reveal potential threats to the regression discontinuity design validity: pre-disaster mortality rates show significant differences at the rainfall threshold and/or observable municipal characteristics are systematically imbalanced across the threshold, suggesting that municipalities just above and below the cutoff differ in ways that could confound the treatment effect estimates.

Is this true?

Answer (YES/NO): NO